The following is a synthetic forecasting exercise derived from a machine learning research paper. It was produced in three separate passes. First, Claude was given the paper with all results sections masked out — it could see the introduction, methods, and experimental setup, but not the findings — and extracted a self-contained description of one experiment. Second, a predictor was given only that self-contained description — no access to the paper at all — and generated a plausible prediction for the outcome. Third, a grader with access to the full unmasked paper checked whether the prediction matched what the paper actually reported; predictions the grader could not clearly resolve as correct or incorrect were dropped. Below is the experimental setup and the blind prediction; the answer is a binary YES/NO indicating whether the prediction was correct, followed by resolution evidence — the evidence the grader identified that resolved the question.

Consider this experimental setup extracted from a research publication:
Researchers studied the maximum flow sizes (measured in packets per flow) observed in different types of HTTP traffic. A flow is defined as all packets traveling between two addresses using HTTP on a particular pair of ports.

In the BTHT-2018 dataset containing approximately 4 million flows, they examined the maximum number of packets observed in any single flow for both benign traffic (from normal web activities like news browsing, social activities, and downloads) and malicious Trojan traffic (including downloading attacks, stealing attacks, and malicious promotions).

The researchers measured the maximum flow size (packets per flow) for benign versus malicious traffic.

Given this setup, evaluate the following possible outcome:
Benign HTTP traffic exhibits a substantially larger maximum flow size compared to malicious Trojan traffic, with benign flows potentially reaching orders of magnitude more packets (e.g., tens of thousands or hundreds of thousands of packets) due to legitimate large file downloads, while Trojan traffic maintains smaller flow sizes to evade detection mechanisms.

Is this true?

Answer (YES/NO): NO